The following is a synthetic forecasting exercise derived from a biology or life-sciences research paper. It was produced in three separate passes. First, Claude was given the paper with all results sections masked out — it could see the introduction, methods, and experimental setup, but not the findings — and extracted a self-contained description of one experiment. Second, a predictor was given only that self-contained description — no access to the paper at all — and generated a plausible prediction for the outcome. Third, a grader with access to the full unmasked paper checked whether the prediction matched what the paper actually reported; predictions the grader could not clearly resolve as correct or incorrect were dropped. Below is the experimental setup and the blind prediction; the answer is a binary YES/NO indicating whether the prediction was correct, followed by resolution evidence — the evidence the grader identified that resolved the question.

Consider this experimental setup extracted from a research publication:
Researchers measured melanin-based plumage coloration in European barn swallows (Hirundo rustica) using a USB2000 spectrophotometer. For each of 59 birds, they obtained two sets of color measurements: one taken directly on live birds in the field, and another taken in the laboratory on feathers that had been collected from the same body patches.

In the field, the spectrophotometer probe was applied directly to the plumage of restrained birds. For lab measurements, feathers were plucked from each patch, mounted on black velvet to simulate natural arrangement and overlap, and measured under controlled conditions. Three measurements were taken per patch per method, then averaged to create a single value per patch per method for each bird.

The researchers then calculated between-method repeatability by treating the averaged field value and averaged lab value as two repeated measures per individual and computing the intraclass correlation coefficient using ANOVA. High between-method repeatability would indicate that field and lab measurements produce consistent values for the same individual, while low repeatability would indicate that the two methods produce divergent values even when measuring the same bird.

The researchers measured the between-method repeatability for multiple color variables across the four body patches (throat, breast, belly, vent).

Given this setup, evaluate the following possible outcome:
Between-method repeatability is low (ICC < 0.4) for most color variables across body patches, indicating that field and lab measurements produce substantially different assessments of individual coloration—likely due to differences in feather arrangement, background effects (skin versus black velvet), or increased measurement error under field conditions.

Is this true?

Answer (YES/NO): NO